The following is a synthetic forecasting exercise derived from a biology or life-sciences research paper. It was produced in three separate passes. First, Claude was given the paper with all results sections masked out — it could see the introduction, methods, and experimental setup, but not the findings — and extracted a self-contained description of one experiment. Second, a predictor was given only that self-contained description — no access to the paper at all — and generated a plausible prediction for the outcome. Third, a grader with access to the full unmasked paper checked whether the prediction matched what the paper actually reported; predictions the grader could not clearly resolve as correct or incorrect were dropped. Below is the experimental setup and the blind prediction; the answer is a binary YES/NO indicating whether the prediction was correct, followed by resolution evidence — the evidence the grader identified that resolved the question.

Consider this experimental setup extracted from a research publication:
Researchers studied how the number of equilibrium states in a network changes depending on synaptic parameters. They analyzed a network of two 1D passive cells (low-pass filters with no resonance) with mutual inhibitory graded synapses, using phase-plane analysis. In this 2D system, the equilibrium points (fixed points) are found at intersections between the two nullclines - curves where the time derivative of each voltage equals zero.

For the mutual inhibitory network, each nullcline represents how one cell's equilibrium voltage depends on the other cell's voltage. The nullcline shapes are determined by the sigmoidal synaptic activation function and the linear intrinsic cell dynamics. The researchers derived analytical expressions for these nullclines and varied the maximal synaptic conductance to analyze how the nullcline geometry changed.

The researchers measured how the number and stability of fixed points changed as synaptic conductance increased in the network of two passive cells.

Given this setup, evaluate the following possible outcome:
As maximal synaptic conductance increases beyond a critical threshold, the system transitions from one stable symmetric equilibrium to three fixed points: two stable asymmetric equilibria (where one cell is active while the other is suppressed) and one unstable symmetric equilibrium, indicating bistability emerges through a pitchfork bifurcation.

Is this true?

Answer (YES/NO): YES